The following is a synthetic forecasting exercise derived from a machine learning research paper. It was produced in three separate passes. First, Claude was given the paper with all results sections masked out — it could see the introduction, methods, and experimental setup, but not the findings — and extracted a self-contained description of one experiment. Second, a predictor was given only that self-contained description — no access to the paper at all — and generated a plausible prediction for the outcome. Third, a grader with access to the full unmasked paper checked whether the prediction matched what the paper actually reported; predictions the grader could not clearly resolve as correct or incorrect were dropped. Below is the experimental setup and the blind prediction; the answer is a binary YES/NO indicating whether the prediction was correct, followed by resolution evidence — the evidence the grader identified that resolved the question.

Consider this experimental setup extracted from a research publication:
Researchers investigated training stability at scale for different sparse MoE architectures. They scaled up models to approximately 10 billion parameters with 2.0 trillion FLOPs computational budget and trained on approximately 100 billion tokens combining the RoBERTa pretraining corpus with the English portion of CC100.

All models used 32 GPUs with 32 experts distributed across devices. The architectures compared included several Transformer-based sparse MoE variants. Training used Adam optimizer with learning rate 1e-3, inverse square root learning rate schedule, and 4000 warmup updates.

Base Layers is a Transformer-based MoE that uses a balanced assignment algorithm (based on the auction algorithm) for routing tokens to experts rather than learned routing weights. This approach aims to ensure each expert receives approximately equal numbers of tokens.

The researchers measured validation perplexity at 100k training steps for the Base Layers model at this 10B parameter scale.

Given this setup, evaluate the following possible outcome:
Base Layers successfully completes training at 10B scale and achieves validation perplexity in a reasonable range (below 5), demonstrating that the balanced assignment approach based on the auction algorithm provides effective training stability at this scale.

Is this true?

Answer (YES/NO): NO